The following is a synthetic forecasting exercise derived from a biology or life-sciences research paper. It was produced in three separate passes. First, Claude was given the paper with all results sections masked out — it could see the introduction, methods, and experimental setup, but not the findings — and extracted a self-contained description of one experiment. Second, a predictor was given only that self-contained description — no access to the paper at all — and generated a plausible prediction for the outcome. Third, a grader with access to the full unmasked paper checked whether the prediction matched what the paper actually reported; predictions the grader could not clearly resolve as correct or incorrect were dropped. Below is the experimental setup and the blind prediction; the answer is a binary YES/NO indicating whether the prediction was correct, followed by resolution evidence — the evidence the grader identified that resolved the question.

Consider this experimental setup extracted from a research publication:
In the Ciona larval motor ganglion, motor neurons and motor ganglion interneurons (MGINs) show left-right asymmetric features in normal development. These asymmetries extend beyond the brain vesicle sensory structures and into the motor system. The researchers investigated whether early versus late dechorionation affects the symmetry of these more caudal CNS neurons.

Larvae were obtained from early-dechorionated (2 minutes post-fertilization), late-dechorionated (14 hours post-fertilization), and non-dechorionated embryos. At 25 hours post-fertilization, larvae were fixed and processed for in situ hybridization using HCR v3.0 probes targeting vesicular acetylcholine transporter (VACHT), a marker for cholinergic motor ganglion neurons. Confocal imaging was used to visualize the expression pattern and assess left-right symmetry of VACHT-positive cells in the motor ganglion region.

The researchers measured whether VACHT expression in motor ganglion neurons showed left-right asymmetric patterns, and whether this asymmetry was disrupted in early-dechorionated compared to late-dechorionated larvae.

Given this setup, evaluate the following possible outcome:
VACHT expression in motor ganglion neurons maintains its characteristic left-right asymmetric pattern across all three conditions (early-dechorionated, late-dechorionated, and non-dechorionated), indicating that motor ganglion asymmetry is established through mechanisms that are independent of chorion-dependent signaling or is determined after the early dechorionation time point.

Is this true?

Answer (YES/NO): NO